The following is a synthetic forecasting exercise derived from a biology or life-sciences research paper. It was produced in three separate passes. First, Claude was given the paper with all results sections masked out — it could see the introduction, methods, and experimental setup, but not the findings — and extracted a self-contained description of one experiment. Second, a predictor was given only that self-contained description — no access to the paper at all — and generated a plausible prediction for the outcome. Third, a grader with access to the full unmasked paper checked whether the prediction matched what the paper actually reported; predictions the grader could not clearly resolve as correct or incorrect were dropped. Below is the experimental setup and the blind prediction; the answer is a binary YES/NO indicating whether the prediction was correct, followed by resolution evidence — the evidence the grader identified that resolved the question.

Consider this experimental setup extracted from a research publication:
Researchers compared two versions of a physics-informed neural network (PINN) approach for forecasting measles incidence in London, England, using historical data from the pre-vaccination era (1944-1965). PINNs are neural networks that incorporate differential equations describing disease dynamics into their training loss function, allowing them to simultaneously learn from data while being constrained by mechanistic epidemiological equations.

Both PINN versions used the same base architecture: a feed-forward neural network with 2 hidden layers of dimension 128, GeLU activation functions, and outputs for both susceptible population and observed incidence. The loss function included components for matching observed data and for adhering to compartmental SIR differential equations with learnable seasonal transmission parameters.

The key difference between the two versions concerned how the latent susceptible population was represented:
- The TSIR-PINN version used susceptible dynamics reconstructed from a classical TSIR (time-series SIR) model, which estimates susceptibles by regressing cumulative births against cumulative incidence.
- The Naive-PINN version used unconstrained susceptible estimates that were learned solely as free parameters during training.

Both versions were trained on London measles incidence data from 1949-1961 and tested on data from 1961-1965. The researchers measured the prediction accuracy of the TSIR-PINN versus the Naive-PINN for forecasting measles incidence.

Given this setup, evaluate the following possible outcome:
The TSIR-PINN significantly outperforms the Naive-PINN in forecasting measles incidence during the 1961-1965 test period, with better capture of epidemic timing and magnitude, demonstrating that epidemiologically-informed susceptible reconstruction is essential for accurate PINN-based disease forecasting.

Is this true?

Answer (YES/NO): YES